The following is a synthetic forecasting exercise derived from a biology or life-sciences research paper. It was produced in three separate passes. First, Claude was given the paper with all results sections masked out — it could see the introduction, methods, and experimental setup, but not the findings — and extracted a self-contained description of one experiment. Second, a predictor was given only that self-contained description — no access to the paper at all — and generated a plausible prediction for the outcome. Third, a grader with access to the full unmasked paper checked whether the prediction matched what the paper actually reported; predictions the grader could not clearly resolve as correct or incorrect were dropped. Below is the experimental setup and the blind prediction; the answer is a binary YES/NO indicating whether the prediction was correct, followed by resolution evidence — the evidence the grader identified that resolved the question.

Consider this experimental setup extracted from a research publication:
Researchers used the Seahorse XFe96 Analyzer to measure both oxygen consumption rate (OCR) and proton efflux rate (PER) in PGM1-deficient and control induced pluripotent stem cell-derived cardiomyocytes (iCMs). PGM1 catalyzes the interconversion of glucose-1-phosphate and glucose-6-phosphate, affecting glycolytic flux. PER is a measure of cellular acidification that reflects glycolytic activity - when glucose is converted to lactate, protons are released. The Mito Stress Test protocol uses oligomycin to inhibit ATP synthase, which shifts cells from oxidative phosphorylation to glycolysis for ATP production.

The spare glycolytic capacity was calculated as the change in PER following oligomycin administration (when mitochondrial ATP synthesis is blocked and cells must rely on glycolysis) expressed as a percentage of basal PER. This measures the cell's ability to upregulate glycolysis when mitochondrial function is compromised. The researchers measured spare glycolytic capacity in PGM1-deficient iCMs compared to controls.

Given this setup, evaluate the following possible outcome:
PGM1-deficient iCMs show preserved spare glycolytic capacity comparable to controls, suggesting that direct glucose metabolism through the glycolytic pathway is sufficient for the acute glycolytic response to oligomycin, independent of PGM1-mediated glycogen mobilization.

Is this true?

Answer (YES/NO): NO